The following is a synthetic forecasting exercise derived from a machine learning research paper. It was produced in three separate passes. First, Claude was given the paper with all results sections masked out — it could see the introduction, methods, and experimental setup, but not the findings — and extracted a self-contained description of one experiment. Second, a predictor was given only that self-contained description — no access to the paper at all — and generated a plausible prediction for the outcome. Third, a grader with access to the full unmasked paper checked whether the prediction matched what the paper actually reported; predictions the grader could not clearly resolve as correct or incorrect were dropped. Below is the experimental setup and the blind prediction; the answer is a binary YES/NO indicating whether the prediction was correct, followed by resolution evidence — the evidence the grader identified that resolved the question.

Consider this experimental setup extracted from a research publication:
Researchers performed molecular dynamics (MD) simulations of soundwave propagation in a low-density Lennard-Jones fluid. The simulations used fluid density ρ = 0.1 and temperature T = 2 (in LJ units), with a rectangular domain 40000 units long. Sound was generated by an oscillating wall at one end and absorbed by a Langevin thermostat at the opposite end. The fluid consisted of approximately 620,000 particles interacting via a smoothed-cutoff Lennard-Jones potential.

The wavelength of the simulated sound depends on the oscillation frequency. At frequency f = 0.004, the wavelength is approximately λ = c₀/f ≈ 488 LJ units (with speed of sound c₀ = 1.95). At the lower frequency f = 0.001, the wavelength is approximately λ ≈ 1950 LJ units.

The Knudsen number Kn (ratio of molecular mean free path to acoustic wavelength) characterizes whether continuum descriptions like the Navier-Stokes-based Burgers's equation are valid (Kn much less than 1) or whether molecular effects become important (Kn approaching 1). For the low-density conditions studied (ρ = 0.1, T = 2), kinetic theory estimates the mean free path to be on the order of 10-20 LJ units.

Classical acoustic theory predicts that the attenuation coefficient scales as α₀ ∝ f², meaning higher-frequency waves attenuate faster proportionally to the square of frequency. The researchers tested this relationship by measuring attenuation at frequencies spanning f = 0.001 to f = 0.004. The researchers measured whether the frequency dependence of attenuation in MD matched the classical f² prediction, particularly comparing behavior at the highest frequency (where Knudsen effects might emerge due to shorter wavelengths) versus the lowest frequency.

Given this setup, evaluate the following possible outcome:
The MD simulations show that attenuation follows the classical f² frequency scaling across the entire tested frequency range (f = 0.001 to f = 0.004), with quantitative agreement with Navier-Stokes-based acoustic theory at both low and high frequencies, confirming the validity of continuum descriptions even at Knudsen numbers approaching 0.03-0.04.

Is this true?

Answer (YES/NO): NO